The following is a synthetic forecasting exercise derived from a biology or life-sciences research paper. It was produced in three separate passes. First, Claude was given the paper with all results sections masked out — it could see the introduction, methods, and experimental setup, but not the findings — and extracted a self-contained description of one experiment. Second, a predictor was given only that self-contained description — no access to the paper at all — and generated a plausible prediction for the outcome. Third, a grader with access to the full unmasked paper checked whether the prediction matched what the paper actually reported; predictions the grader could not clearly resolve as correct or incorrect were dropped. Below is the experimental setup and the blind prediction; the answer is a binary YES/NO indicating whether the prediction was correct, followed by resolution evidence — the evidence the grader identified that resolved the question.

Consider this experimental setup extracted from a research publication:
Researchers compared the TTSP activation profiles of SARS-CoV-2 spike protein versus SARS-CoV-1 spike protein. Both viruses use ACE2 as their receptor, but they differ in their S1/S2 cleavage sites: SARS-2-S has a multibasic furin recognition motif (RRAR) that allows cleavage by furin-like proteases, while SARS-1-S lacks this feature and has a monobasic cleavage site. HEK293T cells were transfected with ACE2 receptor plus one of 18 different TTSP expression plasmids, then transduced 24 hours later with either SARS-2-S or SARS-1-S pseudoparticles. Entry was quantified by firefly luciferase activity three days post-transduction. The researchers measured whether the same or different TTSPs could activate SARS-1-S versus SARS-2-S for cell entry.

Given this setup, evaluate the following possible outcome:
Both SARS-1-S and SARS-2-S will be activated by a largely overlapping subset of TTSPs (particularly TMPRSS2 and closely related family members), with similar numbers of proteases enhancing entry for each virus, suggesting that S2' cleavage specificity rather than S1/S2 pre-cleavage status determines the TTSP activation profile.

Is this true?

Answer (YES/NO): NO